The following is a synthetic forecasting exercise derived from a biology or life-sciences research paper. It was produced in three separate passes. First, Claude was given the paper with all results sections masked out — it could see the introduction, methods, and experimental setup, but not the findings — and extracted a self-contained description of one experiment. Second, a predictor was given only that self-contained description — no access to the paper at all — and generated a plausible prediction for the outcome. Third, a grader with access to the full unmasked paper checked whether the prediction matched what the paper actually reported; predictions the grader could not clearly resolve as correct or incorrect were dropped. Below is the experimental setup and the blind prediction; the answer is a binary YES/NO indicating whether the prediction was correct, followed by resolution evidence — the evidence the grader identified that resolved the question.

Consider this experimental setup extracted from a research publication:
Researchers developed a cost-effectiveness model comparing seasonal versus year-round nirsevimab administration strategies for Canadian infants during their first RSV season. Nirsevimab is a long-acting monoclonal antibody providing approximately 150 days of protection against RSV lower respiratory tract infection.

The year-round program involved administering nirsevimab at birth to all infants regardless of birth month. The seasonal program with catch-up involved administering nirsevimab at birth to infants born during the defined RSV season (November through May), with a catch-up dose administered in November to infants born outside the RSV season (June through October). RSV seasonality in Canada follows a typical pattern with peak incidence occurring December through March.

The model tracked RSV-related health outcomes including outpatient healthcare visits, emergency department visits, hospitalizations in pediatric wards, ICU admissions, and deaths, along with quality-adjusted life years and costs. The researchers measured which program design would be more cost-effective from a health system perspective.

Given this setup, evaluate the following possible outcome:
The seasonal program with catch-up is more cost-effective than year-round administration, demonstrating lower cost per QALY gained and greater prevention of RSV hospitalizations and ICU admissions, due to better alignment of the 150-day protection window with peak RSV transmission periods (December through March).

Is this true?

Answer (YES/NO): YES